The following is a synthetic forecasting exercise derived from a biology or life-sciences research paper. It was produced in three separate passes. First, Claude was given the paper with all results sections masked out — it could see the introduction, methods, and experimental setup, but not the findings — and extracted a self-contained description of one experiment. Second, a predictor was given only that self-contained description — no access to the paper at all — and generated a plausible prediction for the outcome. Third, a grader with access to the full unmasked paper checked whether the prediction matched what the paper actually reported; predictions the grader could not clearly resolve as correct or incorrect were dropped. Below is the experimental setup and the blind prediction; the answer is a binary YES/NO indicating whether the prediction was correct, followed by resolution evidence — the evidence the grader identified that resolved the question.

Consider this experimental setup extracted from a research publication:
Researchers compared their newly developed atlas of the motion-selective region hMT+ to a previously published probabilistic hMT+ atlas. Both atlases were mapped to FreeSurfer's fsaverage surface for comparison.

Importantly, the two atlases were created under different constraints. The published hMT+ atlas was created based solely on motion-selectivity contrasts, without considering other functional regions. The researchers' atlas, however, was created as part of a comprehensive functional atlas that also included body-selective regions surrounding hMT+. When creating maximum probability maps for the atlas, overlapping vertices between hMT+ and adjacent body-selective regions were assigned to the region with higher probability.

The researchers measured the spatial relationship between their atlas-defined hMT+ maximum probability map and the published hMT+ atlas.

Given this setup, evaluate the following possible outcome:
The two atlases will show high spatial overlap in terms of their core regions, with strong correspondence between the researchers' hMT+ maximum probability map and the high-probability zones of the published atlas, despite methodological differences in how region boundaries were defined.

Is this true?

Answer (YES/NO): NO